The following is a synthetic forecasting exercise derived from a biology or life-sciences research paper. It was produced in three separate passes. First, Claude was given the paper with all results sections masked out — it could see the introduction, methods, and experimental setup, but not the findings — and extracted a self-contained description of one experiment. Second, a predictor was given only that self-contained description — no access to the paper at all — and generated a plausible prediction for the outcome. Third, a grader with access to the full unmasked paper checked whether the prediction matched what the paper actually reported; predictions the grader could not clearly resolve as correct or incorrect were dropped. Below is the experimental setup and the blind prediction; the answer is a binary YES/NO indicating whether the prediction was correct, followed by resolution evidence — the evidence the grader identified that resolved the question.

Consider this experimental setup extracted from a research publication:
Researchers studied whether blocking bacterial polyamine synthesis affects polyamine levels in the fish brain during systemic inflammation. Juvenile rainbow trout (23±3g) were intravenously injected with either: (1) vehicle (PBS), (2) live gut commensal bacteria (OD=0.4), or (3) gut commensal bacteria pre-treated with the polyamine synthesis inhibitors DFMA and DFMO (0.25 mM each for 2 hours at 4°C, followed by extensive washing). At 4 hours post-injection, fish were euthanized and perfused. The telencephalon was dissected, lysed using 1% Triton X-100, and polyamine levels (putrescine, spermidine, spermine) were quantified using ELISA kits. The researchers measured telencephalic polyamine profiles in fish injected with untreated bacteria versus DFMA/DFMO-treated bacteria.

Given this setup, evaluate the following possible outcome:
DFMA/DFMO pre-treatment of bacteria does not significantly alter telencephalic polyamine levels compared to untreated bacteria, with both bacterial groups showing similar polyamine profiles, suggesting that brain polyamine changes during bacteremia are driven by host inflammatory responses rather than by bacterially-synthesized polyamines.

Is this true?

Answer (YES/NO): NO